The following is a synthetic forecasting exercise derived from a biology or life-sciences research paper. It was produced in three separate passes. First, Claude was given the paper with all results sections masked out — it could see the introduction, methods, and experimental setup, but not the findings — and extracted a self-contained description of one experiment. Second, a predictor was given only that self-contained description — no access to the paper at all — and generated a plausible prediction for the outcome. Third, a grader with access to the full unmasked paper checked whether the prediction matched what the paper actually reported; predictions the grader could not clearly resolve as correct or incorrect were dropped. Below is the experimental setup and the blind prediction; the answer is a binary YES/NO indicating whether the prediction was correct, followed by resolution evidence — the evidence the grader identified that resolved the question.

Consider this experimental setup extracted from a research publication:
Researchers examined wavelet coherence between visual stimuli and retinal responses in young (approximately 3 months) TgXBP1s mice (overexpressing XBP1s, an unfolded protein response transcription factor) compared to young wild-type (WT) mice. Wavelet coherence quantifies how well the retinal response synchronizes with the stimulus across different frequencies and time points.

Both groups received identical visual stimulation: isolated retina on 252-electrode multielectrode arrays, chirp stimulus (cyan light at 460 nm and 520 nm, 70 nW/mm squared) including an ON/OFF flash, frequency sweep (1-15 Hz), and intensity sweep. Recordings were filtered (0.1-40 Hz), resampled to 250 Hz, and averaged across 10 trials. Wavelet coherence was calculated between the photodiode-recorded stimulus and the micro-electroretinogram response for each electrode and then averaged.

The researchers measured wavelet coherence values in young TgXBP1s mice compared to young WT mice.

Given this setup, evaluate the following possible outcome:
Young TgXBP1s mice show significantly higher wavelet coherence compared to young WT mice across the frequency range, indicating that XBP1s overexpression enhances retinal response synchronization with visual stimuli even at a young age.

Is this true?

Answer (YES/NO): NO